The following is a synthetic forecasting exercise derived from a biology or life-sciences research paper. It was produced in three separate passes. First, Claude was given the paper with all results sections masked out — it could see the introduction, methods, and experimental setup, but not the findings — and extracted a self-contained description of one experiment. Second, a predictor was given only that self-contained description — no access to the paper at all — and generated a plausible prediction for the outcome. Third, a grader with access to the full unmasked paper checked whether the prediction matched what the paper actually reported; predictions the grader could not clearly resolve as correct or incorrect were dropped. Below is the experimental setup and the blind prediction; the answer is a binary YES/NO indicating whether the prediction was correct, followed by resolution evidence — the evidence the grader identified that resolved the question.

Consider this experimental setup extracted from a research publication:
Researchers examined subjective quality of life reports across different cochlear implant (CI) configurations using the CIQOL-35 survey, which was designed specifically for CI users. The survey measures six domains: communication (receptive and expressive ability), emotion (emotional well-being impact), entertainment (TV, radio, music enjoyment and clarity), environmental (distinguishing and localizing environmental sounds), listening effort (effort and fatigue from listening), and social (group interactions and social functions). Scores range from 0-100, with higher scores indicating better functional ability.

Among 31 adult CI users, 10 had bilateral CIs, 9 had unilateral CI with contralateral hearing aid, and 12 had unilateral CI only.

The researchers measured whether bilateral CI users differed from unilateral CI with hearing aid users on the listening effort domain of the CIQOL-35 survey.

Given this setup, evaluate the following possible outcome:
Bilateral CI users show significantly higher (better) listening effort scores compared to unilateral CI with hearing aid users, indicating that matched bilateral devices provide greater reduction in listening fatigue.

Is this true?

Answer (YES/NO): YES